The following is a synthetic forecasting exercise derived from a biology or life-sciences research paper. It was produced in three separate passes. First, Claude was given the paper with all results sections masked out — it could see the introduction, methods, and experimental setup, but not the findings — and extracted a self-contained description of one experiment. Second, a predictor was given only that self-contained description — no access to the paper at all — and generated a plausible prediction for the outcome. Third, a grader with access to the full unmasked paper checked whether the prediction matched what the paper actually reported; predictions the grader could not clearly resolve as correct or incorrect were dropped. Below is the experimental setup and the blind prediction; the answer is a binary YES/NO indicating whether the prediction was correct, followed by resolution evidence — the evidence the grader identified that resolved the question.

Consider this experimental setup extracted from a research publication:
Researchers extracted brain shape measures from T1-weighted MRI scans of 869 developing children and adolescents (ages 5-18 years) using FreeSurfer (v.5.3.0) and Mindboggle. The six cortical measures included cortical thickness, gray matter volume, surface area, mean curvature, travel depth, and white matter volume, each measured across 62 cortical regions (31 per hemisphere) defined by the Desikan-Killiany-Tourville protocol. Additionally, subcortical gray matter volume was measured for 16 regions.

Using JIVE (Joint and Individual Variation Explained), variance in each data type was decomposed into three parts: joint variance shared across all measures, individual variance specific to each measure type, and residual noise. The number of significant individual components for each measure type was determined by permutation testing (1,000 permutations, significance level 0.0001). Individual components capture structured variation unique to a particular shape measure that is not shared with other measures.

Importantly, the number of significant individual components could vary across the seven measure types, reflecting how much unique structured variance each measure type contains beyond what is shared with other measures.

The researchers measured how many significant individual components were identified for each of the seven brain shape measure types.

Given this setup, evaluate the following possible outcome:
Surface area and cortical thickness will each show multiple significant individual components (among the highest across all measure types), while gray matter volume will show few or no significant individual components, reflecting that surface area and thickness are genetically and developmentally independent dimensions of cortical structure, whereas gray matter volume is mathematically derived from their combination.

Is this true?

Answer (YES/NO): NO